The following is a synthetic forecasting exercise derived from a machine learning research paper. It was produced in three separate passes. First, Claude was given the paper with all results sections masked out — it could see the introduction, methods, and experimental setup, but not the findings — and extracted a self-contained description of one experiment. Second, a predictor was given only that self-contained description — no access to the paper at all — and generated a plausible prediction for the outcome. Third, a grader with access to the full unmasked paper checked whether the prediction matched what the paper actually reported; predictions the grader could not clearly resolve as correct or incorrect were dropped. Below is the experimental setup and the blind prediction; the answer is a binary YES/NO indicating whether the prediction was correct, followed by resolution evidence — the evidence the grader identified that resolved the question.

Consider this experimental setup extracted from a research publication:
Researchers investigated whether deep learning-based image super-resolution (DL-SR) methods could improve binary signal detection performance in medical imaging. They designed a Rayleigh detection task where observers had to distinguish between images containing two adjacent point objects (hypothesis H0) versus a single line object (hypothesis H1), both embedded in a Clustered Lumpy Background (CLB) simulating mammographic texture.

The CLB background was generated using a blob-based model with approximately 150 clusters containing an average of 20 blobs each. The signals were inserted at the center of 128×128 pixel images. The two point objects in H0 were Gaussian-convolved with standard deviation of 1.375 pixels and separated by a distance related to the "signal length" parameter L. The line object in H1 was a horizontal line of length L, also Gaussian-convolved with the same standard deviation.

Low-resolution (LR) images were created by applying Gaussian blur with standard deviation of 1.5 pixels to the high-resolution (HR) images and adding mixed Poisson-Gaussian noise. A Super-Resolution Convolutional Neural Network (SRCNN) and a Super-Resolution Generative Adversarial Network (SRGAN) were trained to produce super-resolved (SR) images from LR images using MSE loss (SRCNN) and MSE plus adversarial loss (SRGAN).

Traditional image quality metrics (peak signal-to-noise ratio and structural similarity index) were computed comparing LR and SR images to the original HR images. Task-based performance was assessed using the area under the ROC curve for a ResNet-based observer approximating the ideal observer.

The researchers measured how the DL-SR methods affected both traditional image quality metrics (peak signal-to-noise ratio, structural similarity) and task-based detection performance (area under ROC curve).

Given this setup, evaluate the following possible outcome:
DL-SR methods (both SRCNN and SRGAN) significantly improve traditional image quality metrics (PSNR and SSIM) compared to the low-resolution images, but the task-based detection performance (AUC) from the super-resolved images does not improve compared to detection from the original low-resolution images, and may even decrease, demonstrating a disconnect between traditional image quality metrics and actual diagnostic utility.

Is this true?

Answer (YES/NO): YES